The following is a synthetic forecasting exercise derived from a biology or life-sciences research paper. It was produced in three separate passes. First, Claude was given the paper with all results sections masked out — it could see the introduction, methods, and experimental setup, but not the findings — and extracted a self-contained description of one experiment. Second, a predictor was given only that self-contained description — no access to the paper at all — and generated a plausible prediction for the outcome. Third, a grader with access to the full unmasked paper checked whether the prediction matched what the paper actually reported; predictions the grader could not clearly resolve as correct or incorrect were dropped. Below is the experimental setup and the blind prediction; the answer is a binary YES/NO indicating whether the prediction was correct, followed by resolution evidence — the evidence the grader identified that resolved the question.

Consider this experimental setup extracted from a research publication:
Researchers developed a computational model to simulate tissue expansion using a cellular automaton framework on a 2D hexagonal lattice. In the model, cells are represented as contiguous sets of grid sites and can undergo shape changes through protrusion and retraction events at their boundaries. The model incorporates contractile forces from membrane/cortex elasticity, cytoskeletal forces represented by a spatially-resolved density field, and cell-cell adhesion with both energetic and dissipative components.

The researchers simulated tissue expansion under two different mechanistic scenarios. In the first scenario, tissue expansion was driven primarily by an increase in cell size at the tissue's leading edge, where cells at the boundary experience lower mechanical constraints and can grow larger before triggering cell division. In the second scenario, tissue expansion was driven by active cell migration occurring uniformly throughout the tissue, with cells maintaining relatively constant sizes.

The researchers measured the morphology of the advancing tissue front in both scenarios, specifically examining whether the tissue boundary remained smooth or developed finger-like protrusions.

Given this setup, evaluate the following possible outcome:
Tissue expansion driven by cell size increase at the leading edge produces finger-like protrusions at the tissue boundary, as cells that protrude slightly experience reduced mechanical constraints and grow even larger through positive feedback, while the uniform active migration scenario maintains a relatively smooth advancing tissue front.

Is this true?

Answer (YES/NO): YES